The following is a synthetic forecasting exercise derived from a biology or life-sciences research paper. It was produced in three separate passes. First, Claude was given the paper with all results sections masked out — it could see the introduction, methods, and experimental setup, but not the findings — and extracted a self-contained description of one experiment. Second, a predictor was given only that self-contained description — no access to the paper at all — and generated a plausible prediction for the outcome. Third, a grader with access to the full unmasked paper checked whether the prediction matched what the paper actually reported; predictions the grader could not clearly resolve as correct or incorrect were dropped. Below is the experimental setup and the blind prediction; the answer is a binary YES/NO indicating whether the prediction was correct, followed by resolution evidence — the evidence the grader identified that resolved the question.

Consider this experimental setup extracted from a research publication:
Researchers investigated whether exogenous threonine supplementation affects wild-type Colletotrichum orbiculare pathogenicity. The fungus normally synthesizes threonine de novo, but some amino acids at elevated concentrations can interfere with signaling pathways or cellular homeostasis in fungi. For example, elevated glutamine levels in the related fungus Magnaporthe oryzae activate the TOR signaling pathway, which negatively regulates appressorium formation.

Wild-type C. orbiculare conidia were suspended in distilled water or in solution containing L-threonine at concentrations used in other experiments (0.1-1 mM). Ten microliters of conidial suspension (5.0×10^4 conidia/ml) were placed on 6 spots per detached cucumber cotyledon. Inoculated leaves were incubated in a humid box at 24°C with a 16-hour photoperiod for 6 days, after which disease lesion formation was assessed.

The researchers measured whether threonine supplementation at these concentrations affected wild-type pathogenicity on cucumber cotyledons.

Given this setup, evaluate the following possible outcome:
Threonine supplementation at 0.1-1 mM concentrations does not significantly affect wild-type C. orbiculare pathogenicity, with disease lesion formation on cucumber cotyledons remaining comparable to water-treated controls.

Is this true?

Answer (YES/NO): YES